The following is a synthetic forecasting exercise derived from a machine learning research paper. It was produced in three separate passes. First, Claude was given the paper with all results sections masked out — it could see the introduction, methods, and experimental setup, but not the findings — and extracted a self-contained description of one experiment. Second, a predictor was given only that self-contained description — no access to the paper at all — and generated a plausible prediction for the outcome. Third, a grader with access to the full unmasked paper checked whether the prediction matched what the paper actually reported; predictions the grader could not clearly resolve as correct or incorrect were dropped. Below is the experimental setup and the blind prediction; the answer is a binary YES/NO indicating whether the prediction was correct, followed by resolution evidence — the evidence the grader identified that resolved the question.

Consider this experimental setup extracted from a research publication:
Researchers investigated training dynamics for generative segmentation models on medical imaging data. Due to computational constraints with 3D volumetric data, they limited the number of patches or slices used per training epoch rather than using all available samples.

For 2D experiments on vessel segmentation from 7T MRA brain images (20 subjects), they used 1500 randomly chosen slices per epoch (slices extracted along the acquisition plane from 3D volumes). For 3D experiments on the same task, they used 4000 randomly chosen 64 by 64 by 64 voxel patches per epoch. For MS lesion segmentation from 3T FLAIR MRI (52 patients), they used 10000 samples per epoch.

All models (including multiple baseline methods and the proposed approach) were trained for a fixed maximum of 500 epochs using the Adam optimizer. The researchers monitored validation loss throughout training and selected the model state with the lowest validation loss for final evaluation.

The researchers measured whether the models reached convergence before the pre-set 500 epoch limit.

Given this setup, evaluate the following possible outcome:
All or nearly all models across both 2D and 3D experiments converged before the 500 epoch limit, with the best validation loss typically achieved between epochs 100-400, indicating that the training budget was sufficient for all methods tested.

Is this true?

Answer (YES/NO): NO